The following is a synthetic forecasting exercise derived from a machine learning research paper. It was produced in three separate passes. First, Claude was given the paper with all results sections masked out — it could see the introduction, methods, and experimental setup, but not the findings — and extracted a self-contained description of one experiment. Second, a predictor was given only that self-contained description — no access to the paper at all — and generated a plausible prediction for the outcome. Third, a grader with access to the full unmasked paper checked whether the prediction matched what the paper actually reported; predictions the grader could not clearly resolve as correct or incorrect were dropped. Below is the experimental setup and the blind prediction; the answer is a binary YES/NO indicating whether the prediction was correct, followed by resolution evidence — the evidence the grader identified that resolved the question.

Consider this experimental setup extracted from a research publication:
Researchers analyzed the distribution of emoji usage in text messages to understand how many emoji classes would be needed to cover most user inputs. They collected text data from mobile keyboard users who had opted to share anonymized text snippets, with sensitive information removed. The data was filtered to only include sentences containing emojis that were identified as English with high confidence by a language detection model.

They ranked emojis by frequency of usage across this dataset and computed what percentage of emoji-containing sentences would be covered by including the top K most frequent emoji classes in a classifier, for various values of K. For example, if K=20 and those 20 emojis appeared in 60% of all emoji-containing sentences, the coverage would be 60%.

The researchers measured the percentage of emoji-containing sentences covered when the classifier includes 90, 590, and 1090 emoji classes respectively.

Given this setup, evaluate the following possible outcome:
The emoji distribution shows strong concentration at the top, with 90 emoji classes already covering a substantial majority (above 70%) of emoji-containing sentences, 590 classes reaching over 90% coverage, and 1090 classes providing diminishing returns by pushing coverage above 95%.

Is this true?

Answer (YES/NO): YES